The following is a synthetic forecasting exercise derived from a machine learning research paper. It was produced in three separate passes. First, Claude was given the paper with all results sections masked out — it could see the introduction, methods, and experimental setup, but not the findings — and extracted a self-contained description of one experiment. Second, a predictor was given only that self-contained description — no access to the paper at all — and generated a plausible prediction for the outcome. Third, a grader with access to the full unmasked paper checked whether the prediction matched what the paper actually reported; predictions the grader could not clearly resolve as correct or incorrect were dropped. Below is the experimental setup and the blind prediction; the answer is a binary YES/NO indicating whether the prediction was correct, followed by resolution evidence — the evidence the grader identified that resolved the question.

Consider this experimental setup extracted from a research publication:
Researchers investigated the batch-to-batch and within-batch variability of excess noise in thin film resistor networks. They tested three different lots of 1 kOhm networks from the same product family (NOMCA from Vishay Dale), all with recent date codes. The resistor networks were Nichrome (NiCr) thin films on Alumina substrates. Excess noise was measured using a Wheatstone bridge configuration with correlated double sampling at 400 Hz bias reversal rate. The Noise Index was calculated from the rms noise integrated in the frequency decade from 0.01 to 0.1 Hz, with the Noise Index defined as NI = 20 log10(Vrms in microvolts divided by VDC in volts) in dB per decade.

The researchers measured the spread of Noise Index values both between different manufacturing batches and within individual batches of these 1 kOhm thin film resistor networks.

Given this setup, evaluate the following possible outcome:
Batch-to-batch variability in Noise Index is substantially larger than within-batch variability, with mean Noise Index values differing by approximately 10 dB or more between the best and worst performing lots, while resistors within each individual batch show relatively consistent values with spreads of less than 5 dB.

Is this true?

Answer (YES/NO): NO